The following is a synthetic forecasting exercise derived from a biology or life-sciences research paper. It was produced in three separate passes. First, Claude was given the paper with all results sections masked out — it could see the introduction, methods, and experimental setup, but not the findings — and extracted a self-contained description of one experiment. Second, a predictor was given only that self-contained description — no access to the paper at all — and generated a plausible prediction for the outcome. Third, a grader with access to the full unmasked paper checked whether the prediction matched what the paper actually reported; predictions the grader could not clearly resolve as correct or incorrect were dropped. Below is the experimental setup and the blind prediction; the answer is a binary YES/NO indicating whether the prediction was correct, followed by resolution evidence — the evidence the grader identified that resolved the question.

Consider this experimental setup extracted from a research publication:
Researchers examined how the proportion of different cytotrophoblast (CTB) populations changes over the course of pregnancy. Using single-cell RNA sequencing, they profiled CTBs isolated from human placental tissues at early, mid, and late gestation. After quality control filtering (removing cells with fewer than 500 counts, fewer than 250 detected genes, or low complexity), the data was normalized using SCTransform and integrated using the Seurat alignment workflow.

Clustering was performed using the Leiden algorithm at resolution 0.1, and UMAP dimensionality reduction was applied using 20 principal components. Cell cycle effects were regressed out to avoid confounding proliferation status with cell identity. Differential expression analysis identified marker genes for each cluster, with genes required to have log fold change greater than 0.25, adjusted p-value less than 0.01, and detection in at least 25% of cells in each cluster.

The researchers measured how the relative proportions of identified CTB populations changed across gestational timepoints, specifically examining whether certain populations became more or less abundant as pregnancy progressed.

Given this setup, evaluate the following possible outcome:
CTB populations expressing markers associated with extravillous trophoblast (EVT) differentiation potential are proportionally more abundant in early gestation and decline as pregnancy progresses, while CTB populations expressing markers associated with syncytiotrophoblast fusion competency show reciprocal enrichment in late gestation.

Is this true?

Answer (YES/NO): NO